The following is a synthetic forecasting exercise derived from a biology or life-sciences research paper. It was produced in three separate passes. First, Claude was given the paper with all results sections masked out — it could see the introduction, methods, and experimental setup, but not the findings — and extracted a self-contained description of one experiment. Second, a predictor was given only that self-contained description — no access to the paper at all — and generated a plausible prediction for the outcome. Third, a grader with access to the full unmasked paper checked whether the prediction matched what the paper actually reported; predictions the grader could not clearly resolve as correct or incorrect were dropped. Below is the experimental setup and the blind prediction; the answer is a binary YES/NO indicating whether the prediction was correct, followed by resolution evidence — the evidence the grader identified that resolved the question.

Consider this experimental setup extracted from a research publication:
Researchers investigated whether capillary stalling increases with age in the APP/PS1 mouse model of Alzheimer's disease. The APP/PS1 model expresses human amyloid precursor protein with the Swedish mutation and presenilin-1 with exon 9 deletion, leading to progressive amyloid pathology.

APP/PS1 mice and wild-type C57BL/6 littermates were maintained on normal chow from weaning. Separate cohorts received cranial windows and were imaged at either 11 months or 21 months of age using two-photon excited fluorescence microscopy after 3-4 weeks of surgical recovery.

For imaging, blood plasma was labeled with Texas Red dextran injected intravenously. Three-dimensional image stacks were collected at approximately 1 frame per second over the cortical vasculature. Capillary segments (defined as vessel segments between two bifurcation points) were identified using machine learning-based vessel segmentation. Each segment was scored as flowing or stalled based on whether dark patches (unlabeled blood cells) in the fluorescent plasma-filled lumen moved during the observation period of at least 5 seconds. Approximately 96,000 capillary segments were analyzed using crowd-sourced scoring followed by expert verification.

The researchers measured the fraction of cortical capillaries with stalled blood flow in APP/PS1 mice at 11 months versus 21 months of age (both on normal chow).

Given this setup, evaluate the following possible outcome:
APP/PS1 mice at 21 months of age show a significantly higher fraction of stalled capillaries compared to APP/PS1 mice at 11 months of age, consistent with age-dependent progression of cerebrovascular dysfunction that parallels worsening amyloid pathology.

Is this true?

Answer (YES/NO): NO